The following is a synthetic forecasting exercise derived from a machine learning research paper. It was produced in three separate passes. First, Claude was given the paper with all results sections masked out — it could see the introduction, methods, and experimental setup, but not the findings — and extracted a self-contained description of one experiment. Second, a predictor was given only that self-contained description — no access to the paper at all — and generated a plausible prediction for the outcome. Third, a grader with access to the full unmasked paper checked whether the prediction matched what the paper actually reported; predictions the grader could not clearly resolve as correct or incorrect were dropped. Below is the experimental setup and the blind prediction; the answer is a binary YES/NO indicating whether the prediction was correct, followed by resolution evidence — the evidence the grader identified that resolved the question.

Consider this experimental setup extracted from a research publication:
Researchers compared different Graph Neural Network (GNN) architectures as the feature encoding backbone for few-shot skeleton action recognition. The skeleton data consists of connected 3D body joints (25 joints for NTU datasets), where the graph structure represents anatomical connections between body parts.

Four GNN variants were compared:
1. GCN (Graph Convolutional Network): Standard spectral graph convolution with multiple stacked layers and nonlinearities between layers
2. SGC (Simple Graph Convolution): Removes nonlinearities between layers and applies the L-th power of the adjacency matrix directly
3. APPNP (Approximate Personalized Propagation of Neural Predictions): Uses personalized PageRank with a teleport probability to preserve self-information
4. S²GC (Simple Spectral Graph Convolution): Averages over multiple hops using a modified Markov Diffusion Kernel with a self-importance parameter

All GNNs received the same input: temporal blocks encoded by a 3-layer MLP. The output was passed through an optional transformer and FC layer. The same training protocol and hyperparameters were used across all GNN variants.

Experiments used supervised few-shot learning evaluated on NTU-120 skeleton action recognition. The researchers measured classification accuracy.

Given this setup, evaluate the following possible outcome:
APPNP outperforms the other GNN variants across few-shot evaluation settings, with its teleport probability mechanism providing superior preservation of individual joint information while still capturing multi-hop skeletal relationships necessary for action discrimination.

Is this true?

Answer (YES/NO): NO